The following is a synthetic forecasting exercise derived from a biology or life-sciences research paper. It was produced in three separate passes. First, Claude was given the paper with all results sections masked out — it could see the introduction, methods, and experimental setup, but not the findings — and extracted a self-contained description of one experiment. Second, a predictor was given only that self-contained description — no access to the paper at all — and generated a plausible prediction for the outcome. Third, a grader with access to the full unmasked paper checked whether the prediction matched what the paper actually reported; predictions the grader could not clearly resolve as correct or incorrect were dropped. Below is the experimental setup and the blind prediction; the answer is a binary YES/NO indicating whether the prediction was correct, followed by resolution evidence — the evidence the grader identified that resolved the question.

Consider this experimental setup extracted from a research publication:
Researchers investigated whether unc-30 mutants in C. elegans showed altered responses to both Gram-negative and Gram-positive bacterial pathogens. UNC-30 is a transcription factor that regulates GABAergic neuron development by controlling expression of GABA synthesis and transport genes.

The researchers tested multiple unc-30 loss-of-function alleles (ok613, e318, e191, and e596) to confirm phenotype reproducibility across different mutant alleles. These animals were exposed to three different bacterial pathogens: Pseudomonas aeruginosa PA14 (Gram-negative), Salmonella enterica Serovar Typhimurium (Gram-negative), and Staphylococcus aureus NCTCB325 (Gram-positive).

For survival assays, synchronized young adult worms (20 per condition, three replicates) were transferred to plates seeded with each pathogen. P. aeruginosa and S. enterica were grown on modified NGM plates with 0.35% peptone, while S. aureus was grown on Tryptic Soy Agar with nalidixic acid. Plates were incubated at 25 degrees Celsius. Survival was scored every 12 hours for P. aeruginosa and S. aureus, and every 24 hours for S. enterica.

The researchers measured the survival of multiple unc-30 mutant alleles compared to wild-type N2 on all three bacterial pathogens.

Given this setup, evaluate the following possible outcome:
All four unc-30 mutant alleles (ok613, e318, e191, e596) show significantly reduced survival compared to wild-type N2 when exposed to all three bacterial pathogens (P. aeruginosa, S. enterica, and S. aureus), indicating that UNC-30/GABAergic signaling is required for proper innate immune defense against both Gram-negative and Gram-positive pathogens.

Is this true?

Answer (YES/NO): NO